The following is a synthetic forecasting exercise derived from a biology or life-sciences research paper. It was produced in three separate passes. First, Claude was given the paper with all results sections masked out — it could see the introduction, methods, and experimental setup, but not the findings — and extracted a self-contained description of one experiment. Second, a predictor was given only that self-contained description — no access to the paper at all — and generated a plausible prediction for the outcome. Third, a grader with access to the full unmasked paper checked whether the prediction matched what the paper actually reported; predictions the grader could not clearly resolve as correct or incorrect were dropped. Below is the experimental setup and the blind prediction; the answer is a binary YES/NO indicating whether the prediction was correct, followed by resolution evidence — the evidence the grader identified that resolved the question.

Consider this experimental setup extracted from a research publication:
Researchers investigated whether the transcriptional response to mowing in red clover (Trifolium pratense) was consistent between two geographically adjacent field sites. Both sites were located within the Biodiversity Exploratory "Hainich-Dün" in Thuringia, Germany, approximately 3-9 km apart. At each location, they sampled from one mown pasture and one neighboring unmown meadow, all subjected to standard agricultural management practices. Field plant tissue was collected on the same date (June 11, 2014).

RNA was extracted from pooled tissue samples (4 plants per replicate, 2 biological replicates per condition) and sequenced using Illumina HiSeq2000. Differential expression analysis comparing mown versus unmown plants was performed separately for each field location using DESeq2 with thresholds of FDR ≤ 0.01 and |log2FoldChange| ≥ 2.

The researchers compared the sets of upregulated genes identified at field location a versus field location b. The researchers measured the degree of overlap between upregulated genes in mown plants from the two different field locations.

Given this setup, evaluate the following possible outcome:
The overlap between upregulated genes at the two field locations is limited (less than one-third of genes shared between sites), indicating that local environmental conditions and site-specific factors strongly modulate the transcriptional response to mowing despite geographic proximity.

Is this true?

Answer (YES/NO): YES